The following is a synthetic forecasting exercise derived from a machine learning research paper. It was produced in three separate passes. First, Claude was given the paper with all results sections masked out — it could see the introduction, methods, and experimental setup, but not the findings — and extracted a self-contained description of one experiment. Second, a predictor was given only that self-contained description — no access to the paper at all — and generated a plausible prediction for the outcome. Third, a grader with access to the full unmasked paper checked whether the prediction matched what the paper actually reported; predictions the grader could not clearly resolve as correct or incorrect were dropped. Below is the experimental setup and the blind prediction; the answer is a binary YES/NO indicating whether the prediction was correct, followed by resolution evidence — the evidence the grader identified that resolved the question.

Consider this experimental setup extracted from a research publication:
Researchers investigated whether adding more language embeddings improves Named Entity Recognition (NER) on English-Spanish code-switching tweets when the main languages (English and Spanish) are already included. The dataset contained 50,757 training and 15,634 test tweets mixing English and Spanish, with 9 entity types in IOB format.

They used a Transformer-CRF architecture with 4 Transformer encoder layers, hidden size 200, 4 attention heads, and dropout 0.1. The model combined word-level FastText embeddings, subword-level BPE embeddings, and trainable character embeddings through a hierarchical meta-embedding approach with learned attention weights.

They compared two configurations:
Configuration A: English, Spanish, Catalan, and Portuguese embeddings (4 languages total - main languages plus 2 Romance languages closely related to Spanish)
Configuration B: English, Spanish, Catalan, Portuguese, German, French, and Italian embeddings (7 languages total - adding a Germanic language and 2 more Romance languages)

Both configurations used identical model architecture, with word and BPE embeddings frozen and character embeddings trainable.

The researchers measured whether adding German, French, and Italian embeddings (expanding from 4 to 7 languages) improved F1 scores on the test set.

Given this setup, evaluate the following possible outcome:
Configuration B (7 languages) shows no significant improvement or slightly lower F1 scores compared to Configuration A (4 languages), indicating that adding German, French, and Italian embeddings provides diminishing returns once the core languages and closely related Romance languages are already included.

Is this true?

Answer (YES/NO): YES